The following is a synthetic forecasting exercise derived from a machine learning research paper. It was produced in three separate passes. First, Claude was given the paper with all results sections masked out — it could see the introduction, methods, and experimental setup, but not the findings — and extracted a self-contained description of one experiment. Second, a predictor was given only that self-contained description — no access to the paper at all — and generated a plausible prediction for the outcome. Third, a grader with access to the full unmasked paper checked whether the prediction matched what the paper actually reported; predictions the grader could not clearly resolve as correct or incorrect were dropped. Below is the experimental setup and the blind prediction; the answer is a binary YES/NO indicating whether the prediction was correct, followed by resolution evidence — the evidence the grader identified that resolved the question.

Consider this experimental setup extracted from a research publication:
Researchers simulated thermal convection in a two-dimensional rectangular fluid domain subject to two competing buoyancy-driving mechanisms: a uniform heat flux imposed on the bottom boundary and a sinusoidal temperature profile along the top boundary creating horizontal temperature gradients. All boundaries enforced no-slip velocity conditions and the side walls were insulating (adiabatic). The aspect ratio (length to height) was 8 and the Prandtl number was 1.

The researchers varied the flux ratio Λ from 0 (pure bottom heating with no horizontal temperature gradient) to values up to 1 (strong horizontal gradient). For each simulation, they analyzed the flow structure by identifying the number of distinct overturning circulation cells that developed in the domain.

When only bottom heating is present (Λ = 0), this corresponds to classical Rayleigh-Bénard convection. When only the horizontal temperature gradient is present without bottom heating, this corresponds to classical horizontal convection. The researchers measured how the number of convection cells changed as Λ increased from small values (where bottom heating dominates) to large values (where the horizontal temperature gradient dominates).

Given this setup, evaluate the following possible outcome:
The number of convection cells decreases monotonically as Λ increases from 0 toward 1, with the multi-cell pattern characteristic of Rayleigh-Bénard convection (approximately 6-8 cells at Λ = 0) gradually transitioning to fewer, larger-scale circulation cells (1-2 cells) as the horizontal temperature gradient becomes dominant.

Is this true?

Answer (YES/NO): NO